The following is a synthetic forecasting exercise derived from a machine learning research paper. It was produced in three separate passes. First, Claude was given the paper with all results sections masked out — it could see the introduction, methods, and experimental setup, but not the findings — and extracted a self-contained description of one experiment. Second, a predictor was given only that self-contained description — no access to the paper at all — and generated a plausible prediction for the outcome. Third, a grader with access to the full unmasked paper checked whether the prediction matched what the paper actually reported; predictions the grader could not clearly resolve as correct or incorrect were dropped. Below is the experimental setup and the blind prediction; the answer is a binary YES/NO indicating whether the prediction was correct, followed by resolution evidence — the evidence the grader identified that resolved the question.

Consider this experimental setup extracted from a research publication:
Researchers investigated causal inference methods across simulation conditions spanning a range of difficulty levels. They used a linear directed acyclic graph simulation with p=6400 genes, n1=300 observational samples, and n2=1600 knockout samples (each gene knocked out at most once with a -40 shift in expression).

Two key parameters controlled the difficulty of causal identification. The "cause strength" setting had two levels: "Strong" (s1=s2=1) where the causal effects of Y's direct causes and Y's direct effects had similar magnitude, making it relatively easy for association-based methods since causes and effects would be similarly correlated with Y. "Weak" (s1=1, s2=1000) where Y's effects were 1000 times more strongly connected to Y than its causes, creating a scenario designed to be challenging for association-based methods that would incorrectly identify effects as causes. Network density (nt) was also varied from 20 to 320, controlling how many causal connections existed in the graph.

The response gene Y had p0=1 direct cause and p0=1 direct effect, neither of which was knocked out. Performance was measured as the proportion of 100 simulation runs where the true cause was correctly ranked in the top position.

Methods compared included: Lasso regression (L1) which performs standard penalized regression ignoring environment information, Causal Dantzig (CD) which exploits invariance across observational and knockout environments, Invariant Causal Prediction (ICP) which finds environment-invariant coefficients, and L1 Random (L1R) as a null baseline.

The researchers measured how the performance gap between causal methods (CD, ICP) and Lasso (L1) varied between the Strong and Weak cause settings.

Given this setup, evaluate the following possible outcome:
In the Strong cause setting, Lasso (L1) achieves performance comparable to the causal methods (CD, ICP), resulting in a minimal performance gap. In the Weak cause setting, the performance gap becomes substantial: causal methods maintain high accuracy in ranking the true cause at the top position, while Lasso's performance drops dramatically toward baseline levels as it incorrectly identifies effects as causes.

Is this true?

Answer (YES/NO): NO